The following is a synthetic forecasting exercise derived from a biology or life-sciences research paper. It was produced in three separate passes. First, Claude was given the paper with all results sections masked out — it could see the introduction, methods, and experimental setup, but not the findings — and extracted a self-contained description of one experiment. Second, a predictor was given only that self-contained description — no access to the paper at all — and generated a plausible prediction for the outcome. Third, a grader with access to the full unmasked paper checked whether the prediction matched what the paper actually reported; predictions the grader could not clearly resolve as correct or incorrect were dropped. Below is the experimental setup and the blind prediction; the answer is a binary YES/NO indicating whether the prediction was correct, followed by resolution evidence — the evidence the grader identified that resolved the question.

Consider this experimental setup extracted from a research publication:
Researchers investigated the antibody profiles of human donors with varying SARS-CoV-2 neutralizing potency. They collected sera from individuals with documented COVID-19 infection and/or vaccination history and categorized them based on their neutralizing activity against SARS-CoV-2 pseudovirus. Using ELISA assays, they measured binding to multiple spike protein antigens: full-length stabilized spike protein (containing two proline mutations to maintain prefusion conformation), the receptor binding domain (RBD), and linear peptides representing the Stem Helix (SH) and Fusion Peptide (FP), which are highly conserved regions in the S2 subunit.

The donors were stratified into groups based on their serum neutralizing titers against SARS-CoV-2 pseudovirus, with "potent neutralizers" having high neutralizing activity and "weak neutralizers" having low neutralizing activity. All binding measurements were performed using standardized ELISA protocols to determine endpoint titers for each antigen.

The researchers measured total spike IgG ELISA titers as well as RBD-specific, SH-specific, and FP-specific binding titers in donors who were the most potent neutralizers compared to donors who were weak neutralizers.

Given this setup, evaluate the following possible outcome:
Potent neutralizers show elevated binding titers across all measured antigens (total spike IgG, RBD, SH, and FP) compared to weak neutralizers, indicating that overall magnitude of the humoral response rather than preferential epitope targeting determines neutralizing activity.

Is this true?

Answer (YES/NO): NO